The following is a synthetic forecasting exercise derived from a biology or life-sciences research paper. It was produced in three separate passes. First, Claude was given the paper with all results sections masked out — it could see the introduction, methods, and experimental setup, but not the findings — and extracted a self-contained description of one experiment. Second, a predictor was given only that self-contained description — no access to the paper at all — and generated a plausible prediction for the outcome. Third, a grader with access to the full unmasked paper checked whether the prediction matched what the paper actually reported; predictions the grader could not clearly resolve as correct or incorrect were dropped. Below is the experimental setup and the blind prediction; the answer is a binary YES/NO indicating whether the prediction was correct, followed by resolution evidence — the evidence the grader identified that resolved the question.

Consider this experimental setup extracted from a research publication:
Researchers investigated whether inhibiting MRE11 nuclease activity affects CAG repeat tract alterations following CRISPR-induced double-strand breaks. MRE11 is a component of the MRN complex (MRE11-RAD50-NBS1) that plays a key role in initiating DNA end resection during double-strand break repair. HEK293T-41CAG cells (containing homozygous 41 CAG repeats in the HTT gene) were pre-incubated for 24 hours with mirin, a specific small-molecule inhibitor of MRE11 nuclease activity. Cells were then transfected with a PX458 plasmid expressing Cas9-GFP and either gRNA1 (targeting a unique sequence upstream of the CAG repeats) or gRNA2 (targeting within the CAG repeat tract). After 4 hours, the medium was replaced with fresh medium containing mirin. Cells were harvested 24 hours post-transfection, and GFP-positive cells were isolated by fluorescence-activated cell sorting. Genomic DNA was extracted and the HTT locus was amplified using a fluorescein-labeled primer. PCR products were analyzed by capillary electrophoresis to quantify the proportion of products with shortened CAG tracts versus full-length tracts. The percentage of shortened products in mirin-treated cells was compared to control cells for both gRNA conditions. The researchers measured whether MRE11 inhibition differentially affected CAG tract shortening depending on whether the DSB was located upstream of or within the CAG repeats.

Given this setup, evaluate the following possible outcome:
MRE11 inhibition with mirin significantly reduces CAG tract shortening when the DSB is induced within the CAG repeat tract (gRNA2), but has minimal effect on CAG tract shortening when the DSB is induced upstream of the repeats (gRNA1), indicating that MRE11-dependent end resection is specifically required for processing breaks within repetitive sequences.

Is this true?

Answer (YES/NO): NO